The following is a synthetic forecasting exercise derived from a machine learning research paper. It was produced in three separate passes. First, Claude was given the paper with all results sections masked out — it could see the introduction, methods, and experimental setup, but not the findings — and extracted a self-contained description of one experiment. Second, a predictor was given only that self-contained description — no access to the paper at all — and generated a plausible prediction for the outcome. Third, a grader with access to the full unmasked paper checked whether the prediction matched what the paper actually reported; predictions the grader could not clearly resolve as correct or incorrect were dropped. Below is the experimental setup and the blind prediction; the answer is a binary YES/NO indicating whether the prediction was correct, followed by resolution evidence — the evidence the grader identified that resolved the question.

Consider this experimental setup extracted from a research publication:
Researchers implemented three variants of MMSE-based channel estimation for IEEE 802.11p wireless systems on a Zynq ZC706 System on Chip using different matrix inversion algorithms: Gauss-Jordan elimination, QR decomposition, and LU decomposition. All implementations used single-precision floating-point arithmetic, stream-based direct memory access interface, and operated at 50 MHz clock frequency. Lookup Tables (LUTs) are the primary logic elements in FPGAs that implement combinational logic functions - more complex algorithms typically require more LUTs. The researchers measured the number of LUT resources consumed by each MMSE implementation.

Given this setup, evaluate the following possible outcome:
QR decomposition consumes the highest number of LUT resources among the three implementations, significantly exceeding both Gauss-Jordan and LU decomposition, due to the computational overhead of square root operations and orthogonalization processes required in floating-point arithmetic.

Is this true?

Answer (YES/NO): NO